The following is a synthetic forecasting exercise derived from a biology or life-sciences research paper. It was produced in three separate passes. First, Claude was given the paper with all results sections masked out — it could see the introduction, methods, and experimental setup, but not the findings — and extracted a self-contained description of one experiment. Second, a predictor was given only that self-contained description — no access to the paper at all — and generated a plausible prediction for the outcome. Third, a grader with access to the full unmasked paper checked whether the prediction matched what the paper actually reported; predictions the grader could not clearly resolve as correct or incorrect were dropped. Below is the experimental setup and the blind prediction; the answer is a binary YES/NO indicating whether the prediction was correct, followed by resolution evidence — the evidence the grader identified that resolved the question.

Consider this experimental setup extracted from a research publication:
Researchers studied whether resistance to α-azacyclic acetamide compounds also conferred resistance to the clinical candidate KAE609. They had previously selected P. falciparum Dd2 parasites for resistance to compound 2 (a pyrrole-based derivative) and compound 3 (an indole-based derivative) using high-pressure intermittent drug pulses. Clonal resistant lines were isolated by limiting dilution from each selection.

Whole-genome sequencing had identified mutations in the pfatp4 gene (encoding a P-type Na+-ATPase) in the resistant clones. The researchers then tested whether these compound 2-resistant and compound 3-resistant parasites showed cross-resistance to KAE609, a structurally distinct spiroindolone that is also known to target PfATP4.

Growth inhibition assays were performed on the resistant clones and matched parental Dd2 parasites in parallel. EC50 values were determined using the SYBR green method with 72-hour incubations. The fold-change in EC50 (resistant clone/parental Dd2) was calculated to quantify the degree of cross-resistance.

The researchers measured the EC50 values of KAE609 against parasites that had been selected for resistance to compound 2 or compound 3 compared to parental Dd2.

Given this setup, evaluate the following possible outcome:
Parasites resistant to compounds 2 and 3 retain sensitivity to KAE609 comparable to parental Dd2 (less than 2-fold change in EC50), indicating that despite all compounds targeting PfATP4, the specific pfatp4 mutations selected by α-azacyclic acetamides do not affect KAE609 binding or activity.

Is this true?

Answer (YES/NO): NO